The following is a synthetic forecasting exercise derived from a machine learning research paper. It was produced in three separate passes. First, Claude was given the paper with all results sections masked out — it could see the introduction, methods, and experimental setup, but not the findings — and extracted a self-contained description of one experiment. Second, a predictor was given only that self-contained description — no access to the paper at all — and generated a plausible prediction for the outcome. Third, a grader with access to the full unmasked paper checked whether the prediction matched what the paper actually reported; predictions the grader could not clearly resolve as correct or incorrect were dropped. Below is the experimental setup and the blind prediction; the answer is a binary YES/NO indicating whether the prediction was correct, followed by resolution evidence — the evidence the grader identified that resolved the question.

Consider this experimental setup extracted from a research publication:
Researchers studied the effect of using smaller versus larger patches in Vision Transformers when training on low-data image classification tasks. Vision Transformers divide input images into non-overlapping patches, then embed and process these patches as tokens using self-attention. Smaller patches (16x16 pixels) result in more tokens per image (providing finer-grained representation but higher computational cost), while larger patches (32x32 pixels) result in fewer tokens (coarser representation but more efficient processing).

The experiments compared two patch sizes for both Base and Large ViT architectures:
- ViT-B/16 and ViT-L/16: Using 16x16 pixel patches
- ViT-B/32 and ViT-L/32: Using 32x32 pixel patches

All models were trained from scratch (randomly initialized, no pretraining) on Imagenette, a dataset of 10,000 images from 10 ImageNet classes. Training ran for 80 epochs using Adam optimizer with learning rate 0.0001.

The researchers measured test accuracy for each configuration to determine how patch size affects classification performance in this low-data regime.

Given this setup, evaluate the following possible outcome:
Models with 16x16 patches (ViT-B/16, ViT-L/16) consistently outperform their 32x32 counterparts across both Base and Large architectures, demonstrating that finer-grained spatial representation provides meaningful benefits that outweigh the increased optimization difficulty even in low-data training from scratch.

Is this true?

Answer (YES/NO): YES